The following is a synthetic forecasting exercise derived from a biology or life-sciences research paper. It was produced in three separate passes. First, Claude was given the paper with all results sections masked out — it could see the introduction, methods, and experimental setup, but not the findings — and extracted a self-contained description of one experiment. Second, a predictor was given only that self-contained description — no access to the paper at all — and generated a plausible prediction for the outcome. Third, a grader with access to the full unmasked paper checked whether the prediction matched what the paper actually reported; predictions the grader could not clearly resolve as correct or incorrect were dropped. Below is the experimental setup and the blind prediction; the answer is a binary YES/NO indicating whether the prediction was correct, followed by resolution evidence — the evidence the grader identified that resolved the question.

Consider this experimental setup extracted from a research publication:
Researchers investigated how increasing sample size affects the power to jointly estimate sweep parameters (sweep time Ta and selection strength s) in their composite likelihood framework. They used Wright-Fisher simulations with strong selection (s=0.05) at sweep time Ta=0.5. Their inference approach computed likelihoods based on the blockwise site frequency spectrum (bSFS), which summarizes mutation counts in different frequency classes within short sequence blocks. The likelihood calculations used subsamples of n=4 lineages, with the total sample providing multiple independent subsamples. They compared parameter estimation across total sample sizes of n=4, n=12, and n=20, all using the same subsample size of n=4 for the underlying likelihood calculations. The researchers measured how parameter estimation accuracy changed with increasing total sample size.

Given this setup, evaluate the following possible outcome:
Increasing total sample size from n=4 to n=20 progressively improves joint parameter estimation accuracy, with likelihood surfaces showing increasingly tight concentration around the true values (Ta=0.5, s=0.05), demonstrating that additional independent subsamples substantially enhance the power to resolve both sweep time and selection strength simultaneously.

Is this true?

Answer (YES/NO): NO